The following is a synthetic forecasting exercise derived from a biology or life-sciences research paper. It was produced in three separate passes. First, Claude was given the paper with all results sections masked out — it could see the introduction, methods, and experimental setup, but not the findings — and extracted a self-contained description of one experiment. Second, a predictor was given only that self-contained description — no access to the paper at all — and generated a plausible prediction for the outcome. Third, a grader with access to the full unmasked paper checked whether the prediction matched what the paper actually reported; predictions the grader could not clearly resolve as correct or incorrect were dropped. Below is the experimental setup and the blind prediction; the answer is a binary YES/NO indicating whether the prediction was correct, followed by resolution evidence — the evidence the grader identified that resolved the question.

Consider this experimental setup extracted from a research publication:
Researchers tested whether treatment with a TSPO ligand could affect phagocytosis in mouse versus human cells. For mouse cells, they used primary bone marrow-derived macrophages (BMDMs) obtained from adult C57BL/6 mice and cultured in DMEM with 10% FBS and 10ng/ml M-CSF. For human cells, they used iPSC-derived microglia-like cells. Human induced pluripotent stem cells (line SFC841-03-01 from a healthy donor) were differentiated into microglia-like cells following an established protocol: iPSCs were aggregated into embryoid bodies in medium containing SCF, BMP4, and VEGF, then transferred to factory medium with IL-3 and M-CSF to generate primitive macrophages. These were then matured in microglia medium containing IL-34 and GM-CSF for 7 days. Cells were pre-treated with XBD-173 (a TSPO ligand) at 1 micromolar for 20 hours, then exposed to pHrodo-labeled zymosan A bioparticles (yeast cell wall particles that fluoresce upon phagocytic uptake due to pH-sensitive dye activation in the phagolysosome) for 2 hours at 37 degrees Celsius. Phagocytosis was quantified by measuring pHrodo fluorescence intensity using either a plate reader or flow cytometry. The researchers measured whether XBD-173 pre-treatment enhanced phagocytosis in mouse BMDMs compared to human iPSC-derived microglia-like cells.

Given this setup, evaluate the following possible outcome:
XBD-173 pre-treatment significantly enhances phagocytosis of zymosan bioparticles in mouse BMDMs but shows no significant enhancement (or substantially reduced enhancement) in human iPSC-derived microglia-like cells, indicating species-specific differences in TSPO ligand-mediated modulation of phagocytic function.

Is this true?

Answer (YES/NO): YES